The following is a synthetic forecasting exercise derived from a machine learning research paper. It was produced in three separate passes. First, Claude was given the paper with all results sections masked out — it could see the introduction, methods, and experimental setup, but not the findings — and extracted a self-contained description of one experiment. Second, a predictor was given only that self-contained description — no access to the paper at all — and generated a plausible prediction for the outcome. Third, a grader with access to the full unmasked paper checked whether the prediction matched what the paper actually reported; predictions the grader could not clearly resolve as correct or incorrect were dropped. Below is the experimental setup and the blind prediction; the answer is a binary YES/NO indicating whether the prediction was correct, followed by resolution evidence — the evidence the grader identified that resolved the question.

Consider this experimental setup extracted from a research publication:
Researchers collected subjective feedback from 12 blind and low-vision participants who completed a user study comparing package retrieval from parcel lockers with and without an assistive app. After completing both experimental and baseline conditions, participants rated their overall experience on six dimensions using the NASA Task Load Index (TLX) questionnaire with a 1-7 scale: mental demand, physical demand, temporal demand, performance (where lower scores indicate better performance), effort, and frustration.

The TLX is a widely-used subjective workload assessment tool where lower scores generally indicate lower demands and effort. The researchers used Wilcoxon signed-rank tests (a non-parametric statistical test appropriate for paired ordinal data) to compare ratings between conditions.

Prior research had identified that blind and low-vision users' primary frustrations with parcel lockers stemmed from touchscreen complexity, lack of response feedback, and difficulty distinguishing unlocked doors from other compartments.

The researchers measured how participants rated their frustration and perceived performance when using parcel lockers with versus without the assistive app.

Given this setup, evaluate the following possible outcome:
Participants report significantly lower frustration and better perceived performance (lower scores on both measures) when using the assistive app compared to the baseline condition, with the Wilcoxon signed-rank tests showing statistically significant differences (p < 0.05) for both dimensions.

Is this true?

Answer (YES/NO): YES